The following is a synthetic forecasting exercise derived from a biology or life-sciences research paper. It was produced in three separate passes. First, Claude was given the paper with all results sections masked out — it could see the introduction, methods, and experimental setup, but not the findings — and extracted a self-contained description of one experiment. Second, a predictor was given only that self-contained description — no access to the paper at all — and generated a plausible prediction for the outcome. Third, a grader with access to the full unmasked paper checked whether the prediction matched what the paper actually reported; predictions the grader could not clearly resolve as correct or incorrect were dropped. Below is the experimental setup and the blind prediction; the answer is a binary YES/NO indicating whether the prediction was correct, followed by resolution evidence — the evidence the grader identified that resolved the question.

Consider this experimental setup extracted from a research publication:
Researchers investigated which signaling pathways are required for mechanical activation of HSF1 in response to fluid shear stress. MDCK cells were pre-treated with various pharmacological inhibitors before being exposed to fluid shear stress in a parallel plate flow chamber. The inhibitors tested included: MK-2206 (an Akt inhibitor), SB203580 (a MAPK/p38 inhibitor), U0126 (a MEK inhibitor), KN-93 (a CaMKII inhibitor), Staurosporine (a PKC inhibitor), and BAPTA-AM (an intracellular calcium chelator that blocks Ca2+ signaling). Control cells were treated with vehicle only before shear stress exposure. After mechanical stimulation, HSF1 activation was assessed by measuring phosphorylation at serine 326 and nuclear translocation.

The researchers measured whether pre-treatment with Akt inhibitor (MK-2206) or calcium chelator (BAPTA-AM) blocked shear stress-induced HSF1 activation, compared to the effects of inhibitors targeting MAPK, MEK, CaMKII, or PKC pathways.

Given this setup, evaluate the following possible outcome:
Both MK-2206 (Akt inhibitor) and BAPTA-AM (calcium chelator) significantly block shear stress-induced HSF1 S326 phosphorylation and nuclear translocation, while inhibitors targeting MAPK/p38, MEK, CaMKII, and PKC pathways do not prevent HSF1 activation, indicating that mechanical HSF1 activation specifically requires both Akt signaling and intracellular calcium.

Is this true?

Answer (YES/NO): NO